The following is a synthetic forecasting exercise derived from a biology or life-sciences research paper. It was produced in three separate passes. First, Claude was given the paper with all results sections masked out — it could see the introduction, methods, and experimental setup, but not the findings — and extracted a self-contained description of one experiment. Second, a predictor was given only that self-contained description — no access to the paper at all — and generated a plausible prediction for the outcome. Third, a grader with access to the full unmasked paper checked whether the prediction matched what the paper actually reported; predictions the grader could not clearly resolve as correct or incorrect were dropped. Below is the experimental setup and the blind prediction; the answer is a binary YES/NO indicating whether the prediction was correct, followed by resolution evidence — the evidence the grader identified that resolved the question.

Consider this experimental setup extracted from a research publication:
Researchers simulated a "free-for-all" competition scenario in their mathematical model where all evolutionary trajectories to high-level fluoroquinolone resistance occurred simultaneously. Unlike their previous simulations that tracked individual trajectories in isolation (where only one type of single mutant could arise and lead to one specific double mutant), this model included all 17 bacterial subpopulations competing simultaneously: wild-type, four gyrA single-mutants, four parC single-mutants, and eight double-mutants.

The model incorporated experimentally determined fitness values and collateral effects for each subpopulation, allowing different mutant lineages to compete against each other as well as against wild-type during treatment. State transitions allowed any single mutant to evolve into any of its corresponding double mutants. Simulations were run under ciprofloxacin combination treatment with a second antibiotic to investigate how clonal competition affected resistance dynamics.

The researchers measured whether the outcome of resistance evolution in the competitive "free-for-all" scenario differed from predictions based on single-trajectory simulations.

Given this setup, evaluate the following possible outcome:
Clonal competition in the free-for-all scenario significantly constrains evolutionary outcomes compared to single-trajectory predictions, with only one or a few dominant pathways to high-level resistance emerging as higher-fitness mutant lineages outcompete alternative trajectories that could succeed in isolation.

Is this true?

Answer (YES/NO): YES